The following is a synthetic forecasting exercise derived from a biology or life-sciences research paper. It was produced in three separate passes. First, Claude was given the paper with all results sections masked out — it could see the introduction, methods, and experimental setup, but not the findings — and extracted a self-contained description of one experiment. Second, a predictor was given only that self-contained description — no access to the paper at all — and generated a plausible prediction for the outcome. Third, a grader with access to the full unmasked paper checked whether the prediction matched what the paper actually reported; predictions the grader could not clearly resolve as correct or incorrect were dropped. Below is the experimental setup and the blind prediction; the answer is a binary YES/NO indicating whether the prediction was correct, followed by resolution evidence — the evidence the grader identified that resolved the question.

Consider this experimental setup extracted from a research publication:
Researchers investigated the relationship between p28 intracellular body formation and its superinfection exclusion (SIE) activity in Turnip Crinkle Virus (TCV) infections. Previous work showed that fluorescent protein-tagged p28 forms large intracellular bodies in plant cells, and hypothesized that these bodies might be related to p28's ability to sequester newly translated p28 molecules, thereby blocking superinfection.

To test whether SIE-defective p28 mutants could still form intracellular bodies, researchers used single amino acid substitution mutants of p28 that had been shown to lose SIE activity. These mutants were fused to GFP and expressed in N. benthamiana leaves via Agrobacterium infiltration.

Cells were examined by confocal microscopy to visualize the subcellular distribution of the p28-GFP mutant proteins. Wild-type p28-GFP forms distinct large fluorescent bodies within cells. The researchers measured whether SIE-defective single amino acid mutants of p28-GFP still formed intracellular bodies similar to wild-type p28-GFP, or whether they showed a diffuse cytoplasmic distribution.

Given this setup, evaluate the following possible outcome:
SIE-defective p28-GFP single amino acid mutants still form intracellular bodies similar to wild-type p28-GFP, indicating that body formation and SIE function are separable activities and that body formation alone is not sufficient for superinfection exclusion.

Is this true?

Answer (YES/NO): NO